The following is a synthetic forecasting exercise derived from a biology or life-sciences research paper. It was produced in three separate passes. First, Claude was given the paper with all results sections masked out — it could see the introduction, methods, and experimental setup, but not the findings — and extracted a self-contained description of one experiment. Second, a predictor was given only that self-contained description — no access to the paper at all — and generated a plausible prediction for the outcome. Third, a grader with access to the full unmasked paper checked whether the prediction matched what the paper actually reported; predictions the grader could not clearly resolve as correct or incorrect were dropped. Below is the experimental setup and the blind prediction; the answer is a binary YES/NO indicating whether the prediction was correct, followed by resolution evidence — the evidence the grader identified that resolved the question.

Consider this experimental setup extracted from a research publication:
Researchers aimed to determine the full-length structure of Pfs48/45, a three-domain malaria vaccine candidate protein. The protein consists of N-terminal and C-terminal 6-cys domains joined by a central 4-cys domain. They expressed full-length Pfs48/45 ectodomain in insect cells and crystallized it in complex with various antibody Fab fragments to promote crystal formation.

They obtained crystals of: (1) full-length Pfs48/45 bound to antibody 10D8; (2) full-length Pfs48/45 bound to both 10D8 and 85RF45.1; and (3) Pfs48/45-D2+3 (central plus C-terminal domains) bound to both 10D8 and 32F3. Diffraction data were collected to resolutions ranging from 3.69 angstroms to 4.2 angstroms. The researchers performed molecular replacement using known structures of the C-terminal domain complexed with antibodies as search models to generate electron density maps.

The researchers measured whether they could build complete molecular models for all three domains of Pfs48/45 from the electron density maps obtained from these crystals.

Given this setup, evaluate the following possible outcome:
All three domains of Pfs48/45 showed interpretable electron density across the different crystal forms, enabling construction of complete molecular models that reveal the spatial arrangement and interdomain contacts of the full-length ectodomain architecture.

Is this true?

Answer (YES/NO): NO